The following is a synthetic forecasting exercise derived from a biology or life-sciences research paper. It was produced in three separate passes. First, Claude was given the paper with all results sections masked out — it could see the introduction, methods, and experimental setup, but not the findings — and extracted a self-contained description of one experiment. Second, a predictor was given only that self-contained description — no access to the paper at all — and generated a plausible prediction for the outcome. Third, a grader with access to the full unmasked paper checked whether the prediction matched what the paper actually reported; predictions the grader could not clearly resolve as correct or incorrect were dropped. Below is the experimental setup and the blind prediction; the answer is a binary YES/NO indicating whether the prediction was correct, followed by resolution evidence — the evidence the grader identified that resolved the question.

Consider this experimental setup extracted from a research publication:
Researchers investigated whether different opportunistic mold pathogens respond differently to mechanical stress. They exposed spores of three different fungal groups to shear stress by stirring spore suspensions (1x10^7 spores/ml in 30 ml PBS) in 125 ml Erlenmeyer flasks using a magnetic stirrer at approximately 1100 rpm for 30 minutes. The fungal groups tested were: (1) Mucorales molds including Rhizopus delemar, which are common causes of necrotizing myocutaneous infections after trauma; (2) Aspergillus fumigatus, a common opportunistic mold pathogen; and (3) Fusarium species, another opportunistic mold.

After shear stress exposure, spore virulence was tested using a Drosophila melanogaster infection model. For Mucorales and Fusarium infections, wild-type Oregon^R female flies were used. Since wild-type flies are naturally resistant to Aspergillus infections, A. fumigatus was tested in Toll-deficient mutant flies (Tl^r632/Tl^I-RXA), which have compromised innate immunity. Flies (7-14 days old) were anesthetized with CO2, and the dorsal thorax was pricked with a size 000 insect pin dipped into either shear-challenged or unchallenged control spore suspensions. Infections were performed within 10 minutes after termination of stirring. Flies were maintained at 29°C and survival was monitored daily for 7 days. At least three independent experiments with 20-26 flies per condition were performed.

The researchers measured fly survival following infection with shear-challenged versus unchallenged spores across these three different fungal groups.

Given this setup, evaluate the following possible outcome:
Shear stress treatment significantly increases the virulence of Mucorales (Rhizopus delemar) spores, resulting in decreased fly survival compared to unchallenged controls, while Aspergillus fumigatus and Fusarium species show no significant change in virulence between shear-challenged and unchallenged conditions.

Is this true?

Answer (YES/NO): YES